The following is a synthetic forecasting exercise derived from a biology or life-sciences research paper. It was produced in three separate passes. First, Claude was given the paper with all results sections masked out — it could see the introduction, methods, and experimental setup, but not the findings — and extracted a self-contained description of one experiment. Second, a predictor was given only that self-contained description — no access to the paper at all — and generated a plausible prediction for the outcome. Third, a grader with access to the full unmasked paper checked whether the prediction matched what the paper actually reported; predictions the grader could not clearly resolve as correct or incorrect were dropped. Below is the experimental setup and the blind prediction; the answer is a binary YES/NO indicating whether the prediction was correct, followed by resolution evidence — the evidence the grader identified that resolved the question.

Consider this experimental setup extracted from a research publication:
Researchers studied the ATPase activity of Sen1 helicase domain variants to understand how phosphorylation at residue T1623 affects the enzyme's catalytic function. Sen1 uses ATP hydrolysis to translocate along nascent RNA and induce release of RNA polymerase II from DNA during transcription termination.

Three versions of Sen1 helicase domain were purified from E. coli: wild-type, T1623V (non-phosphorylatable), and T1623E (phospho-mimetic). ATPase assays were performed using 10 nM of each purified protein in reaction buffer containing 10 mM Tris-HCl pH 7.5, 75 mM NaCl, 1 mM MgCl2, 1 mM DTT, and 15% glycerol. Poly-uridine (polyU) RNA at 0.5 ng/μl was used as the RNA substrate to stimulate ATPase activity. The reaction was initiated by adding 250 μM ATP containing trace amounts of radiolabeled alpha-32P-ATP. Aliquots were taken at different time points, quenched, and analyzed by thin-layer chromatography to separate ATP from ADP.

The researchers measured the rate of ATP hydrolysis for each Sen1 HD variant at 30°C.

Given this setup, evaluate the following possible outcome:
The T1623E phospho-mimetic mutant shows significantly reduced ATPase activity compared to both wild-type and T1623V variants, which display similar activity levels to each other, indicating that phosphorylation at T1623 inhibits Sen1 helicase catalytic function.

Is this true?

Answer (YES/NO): YES